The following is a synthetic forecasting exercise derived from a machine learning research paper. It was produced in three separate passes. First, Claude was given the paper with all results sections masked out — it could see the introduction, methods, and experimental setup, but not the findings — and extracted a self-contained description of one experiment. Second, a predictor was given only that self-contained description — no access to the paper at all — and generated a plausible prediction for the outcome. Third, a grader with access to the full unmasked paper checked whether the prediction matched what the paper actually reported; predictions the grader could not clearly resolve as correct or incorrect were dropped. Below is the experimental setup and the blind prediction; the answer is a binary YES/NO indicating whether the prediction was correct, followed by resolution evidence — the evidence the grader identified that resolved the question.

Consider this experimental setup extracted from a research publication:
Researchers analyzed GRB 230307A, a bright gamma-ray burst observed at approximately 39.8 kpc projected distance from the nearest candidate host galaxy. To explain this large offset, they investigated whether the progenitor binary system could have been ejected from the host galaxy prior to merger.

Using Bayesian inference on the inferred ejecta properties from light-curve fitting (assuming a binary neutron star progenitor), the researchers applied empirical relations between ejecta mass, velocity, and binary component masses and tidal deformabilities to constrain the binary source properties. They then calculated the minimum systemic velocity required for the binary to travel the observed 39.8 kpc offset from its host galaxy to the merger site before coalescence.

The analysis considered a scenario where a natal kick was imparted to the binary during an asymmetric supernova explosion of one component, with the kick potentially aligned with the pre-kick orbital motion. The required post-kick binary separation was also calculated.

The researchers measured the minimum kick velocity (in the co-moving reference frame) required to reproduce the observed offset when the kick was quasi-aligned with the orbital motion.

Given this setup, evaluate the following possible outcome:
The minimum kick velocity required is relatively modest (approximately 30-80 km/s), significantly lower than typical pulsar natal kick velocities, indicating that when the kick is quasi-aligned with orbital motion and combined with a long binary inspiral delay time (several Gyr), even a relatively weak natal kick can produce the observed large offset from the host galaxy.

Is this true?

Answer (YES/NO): NO